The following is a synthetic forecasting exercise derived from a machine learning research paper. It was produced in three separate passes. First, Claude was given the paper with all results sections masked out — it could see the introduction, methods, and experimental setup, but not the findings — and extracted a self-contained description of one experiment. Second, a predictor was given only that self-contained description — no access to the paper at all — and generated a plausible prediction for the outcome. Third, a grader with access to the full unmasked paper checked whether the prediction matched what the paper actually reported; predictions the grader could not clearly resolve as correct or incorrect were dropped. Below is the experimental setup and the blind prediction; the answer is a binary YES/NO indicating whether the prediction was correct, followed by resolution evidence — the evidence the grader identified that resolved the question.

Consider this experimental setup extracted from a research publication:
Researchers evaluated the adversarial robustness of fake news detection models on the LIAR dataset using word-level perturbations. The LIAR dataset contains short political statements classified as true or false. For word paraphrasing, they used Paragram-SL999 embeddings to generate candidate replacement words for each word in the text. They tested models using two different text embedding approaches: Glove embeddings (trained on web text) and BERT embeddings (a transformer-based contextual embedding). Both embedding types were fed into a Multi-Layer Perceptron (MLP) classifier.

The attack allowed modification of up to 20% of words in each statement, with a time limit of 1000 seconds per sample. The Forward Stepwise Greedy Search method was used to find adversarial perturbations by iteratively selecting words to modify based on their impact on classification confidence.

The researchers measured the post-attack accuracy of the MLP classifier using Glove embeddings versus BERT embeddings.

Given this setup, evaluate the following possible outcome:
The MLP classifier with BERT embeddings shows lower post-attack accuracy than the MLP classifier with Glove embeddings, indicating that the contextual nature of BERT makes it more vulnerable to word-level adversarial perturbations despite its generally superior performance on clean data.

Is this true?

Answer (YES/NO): NO